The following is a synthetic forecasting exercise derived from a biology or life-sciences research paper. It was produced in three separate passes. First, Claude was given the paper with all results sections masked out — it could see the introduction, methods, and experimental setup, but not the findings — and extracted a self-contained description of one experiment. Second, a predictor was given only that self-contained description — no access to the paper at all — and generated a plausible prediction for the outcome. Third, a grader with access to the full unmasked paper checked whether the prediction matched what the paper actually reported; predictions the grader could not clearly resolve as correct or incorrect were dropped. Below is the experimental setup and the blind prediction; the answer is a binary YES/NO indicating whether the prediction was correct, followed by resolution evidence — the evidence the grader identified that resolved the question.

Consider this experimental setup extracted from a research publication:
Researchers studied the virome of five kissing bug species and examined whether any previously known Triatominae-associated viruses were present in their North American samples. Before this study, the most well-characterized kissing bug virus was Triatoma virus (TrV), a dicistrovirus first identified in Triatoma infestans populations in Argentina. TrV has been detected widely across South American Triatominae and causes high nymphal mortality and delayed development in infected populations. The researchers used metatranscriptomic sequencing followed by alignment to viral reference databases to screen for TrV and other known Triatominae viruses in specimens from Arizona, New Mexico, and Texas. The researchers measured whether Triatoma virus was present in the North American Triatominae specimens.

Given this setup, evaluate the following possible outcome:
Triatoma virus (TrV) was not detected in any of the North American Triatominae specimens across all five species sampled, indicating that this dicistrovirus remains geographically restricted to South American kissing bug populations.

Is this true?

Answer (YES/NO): YES